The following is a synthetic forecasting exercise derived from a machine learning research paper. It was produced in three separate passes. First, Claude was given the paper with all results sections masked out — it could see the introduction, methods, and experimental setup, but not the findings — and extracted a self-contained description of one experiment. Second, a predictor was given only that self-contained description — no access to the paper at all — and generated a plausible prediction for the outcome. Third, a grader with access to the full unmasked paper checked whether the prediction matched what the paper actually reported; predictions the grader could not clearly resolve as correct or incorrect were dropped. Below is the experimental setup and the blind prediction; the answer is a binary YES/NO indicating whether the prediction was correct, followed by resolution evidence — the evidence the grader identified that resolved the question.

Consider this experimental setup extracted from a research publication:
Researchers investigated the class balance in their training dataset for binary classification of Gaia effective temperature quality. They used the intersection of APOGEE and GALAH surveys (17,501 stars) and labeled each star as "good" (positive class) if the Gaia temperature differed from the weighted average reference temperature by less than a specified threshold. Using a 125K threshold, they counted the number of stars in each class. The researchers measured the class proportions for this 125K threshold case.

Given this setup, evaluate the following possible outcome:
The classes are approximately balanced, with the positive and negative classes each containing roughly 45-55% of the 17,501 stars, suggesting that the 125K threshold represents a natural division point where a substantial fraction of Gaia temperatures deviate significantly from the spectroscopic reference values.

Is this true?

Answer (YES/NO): YES